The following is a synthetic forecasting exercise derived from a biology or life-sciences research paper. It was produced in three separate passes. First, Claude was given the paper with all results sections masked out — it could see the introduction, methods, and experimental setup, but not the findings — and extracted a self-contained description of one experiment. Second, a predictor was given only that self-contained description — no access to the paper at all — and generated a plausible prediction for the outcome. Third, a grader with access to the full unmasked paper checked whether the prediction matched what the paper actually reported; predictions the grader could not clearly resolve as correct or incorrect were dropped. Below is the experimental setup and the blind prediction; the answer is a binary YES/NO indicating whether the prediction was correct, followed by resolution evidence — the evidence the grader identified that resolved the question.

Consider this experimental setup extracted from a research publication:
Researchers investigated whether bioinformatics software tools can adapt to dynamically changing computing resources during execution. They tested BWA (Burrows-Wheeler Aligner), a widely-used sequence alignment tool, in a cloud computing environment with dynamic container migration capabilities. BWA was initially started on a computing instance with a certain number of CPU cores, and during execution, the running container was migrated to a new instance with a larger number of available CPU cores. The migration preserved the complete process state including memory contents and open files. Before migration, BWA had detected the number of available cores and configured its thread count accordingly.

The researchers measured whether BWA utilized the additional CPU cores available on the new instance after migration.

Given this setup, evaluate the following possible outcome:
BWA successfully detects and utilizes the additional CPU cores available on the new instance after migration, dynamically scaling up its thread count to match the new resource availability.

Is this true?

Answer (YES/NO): NO